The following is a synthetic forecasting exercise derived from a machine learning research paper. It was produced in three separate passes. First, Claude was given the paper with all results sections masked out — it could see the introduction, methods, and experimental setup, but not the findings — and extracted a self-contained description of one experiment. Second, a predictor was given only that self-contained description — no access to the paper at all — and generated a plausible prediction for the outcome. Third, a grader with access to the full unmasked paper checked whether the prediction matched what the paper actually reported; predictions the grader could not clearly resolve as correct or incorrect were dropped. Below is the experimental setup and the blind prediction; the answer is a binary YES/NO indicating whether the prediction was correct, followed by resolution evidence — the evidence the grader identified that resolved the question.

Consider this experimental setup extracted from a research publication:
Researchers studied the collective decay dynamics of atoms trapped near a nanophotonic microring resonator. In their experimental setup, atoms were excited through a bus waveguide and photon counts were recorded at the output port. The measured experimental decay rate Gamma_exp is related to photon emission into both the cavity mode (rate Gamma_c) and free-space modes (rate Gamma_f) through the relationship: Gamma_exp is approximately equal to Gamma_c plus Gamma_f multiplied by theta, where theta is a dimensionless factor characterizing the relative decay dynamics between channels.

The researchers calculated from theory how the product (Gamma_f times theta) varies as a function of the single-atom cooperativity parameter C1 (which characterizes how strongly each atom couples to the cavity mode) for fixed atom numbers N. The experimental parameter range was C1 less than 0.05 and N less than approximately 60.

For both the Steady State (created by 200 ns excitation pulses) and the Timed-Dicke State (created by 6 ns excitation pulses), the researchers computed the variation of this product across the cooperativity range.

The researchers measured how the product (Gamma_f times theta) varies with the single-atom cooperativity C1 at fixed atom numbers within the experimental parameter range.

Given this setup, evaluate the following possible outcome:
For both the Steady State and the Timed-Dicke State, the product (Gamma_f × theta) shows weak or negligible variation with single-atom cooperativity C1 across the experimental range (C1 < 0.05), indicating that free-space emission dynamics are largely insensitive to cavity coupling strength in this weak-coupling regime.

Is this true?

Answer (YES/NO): YES